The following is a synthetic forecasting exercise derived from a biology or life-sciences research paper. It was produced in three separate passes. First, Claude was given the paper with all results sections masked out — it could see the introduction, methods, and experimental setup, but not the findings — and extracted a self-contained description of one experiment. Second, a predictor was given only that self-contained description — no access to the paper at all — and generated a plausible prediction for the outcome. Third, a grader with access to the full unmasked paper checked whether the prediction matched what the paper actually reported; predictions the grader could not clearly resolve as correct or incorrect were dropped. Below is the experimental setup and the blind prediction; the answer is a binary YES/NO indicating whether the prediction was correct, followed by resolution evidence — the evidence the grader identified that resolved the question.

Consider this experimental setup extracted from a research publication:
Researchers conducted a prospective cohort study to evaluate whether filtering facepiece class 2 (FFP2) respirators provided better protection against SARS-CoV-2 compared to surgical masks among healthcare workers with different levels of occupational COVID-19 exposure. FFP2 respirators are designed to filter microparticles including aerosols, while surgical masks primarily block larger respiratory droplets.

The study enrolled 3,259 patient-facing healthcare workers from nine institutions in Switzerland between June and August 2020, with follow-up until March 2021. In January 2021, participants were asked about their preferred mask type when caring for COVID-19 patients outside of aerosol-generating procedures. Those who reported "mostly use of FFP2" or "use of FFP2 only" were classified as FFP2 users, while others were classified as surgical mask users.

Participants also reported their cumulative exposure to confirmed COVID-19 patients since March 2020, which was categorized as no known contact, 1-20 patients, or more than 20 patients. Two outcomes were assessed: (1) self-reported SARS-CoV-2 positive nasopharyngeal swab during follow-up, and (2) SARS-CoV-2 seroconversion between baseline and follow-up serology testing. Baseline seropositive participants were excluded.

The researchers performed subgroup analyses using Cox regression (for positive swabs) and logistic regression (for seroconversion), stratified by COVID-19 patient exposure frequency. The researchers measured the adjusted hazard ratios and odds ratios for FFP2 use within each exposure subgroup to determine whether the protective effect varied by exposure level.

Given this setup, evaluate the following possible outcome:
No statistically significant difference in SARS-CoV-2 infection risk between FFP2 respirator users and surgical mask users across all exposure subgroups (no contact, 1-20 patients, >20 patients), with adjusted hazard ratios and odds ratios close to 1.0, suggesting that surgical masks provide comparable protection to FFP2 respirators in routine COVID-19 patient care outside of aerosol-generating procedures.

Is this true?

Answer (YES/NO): NO